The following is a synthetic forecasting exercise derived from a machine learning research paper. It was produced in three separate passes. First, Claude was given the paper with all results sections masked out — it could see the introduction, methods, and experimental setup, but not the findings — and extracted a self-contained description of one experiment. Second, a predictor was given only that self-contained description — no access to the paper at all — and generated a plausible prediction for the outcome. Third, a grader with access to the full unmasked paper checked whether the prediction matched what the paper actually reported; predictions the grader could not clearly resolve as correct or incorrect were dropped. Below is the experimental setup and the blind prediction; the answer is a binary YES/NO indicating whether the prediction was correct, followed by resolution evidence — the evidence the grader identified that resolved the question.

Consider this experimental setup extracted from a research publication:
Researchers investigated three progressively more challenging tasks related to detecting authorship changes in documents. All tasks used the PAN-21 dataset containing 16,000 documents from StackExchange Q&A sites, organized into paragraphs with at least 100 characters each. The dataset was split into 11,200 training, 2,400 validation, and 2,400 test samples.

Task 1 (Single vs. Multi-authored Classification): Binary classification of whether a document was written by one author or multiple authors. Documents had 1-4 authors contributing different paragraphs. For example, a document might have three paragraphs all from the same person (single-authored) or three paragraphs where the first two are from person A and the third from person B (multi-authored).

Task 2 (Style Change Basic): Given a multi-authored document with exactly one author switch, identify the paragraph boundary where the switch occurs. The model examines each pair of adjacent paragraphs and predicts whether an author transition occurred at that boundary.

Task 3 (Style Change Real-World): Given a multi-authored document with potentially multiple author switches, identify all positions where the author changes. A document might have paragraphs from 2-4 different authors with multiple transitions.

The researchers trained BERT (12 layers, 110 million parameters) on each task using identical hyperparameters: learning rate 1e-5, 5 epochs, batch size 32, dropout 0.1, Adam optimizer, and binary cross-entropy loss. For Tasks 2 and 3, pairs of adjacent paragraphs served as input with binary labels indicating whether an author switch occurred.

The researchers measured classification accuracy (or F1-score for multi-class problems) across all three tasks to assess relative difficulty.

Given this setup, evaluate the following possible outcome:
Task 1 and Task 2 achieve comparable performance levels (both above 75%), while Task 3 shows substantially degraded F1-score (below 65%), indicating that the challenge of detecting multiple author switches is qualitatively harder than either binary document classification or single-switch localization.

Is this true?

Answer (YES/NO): NO